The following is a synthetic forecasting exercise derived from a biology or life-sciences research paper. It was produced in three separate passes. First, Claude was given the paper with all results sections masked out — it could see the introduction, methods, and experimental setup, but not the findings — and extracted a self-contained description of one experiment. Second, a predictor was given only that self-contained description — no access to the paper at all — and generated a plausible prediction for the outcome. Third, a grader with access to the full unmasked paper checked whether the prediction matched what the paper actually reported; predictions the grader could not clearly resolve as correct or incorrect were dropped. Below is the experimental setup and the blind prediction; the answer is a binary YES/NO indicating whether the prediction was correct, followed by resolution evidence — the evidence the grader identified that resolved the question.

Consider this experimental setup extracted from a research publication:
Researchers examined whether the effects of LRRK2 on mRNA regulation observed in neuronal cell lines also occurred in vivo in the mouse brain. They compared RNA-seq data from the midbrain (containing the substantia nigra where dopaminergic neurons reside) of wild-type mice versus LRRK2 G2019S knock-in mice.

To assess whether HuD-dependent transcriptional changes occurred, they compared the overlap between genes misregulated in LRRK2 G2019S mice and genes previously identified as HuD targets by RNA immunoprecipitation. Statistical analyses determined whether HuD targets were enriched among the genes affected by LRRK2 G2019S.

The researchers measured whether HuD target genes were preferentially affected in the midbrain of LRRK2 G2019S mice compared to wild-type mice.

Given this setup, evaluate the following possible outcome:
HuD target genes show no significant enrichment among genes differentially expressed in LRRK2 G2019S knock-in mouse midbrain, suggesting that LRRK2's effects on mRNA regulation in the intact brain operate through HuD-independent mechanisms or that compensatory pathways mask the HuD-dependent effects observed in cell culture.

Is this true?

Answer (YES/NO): YES